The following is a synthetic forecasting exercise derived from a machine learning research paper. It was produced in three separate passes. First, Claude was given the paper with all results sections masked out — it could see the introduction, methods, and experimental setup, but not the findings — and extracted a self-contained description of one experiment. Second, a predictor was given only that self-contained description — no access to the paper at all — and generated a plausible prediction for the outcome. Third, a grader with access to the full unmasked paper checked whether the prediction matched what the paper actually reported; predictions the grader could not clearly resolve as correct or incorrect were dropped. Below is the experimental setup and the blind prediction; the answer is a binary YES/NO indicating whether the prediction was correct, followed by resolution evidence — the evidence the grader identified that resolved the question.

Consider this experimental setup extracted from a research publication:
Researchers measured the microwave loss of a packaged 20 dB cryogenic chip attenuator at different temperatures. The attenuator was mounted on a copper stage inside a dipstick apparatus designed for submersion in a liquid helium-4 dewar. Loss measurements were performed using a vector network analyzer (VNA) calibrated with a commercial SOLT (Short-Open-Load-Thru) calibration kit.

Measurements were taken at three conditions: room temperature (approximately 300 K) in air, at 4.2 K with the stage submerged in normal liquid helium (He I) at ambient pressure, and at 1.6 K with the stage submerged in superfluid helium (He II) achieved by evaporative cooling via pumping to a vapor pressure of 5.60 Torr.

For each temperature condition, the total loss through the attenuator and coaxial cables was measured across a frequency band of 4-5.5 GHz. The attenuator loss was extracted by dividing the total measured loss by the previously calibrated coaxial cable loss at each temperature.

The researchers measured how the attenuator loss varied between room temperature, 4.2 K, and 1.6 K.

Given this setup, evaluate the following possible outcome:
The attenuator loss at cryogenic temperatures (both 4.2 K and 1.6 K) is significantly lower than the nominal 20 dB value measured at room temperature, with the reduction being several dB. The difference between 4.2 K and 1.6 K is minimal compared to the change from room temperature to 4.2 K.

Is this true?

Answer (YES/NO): NO